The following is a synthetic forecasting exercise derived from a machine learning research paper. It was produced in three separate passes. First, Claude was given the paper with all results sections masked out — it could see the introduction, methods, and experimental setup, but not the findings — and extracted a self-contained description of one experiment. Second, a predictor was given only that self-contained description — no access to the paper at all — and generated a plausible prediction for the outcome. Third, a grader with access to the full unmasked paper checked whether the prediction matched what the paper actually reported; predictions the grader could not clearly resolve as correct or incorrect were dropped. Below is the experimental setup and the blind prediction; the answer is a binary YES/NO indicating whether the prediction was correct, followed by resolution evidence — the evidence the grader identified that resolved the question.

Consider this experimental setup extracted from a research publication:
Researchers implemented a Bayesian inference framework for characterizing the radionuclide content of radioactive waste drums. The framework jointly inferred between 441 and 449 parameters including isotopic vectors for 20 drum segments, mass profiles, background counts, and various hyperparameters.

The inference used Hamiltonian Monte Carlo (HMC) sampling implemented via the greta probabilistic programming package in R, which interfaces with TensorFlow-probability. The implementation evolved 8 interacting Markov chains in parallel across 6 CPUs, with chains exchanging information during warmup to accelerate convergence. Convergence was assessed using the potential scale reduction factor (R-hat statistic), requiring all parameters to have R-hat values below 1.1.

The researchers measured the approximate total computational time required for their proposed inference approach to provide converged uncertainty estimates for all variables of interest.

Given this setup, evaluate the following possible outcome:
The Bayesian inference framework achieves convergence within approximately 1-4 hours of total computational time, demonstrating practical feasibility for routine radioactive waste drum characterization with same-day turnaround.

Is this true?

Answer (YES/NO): NO